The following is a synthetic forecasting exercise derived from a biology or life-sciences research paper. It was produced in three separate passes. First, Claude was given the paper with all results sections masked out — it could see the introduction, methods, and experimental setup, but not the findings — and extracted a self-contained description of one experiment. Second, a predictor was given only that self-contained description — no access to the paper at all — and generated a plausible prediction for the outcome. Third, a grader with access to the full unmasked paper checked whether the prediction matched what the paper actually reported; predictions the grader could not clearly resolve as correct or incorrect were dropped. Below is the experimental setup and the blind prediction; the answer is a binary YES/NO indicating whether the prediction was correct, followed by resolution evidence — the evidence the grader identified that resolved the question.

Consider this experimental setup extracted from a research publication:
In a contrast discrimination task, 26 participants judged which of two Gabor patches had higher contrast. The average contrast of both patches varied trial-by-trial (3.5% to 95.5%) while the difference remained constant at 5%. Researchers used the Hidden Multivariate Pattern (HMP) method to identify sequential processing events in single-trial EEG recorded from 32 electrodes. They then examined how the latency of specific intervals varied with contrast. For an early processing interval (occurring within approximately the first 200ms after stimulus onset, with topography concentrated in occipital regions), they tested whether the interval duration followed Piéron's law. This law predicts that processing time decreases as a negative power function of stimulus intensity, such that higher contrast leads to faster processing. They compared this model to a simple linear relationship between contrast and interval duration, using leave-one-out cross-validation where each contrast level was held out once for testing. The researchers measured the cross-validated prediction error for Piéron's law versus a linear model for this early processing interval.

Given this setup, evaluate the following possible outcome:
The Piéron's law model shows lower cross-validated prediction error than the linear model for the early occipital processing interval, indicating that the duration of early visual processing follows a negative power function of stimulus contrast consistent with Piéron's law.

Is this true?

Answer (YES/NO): YES